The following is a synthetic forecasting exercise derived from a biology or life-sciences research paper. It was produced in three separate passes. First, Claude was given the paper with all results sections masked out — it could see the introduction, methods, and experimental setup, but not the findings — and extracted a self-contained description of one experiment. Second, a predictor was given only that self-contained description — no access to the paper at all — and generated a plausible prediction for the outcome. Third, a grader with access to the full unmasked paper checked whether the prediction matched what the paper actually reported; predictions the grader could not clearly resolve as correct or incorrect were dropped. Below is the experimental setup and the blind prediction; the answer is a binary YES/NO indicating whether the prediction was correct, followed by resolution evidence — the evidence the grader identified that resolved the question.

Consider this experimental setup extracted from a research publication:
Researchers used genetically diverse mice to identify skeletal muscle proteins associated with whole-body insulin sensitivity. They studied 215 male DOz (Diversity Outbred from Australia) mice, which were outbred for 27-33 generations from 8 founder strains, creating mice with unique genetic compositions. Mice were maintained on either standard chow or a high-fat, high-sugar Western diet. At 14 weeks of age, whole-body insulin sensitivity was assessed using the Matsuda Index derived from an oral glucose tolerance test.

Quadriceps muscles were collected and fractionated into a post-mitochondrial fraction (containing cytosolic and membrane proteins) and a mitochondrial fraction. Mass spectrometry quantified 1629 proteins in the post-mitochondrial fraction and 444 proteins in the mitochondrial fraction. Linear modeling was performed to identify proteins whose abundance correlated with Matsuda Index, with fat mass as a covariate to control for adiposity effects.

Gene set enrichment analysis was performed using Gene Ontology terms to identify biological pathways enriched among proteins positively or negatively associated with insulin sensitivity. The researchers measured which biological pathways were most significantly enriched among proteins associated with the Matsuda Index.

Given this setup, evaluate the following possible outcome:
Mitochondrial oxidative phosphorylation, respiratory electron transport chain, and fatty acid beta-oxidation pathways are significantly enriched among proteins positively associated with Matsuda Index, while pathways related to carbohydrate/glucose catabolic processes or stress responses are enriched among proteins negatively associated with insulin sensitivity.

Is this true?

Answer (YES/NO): NO